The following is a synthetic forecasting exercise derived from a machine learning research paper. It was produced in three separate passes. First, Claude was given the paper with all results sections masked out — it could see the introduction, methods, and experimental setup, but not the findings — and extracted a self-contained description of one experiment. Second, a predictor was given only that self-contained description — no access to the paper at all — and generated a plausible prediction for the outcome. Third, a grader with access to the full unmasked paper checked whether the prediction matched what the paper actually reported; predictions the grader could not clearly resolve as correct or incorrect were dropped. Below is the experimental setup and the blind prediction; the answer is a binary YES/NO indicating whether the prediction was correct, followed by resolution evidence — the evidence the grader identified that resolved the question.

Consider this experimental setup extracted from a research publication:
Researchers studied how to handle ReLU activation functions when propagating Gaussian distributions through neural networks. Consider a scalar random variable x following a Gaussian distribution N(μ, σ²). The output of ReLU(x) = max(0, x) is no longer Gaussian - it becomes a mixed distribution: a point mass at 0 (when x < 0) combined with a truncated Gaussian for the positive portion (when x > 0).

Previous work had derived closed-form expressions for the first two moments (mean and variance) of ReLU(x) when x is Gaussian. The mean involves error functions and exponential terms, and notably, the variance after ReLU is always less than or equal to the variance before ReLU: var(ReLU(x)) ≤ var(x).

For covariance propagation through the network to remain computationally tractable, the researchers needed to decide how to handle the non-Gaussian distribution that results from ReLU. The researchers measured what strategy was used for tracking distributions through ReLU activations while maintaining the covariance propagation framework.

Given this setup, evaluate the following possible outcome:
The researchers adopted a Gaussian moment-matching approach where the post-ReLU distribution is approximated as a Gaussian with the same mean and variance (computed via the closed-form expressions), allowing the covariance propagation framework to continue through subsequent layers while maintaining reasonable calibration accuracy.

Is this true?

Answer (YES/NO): NO